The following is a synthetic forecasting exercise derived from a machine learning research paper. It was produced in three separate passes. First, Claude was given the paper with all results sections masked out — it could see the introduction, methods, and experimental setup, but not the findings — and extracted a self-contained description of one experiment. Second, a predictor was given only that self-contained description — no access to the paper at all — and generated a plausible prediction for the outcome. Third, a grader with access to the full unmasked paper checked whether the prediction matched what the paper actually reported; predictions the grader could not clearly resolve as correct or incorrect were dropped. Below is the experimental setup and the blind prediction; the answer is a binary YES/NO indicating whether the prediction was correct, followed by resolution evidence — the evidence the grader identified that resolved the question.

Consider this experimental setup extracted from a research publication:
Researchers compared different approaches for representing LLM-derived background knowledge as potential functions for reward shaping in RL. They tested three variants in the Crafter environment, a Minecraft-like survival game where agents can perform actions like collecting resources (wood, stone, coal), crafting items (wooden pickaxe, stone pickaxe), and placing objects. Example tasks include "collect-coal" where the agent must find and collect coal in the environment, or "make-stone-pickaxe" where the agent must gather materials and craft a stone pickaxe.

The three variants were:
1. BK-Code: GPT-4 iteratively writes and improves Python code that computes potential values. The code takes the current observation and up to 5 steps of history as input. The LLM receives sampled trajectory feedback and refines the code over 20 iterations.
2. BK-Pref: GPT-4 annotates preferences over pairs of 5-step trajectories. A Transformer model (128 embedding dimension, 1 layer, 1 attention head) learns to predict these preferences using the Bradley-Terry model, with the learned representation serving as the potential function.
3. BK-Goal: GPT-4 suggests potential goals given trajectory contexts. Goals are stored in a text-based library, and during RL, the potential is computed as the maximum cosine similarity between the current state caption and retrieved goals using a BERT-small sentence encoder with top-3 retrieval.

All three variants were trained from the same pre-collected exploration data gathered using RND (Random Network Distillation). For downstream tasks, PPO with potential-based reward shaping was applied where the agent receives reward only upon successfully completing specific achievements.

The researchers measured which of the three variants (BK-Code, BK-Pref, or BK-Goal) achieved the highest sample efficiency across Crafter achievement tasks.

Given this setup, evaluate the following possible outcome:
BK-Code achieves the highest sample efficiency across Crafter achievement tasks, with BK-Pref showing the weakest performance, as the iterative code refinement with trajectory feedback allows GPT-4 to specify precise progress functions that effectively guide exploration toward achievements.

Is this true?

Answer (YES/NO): NO